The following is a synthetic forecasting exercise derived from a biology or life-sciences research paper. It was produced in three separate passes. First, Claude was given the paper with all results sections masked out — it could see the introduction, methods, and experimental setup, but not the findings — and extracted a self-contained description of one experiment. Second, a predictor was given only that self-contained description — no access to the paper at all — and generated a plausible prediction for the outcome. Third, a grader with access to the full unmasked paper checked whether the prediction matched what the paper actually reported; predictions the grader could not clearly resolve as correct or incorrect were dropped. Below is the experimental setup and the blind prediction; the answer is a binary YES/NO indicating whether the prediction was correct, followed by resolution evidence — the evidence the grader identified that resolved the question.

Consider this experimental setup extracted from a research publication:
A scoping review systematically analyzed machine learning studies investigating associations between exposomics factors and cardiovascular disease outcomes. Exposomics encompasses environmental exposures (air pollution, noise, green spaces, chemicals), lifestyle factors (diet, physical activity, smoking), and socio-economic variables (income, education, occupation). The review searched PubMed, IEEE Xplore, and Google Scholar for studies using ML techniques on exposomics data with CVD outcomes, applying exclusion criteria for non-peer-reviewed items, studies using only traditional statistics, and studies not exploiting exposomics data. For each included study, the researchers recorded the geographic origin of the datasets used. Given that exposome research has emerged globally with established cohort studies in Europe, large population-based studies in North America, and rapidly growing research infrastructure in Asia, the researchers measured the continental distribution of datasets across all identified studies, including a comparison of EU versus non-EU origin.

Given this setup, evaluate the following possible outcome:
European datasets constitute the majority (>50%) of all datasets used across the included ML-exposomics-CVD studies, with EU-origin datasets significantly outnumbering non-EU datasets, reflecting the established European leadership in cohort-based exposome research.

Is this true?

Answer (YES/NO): NO